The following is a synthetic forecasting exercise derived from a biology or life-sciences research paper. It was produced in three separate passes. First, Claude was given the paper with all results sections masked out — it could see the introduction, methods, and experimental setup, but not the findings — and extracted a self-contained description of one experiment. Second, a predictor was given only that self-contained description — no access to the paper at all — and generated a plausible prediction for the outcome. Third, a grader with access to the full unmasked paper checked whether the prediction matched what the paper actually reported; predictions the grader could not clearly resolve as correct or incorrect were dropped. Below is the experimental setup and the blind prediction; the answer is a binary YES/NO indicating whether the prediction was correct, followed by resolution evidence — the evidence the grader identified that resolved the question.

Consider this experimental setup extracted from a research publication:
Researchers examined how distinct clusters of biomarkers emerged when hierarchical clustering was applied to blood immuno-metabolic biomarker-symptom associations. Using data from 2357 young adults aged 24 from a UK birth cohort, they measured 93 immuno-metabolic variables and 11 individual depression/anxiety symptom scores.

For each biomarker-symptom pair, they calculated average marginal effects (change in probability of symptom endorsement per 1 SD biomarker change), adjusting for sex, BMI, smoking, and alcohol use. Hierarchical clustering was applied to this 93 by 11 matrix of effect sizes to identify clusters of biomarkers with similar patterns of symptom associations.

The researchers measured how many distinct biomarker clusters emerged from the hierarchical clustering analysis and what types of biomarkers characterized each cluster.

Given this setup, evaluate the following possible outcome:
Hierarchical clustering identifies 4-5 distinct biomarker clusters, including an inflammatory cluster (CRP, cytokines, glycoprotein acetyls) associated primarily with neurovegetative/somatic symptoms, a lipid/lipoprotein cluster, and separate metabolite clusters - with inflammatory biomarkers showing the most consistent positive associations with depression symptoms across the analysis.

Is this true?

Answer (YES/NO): NO